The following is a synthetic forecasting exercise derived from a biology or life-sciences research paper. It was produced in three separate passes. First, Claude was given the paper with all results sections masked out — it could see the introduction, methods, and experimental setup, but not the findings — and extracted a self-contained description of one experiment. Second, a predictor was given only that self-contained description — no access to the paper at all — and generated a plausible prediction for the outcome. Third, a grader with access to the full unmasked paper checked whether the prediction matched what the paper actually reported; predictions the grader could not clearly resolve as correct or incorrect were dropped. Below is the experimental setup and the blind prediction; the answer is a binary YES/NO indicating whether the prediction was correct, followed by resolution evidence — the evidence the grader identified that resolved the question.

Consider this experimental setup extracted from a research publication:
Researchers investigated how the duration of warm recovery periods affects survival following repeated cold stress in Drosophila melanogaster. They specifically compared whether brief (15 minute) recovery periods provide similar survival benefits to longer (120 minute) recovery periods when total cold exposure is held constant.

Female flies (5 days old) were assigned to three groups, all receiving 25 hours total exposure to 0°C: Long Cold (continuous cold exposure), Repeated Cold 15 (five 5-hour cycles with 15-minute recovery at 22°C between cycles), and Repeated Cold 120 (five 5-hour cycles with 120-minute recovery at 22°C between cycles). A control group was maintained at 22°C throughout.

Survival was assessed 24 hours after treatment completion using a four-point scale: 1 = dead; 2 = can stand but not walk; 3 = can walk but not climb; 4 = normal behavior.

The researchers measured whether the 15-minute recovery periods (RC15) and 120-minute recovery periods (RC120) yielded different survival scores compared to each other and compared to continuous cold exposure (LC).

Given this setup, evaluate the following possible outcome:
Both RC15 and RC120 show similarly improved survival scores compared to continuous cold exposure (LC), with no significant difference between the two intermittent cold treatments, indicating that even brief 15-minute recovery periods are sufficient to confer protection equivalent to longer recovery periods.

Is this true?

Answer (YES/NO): NO